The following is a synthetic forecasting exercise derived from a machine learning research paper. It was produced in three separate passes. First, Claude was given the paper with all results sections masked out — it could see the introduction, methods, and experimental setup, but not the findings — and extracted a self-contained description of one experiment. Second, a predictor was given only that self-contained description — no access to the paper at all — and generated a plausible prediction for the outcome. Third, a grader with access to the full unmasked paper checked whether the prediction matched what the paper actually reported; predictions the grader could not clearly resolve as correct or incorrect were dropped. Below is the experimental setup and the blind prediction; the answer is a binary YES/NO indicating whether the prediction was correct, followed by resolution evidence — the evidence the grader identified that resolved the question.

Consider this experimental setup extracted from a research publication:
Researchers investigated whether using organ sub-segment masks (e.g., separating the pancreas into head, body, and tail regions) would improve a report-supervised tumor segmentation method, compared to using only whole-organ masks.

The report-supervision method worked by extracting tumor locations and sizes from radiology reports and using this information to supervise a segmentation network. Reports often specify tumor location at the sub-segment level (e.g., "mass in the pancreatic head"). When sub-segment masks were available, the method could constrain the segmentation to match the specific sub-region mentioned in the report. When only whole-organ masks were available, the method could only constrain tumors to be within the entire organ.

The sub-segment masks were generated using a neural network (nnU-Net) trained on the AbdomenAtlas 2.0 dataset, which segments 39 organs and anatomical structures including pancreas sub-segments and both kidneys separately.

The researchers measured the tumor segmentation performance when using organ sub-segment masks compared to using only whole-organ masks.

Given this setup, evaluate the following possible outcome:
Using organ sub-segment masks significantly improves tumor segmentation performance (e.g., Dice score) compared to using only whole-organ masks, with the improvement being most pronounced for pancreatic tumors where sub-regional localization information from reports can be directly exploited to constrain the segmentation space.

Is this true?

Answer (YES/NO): YES